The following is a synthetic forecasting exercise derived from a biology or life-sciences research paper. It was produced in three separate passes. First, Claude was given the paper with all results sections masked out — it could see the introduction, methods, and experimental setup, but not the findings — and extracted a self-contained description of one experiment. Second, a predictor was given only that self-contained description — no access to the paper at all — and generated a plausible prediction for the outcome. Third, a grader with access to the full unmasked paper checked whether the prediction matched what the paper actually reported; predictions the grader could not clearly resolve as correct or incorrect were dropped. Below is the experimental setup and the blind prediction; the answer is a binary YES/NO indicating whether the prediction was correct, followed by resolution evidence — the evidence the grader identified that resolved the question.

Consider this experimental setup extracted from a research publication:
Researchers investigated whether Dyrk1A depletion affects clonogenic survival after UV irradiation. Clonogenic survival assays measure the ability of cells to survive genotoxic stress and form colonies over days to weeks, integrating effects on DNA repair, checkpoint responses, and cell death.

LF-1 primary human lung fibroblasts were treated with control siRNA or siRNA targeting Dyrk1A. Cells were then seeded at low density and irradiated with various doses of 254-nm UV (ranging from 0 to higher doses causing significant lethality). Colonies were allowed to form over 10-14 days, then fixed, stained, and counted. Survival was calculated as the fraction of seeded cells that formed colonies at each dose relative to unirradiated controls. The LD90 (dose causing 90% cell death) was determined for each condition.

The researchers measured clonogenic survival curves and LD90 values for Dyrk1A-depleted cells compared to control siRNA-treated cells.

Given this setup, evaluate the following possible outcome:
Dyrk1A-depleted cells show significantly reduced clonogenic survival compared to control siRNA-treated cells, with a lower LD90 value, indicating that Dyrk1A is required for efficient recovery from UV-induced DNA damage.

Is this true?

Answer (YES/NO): YES